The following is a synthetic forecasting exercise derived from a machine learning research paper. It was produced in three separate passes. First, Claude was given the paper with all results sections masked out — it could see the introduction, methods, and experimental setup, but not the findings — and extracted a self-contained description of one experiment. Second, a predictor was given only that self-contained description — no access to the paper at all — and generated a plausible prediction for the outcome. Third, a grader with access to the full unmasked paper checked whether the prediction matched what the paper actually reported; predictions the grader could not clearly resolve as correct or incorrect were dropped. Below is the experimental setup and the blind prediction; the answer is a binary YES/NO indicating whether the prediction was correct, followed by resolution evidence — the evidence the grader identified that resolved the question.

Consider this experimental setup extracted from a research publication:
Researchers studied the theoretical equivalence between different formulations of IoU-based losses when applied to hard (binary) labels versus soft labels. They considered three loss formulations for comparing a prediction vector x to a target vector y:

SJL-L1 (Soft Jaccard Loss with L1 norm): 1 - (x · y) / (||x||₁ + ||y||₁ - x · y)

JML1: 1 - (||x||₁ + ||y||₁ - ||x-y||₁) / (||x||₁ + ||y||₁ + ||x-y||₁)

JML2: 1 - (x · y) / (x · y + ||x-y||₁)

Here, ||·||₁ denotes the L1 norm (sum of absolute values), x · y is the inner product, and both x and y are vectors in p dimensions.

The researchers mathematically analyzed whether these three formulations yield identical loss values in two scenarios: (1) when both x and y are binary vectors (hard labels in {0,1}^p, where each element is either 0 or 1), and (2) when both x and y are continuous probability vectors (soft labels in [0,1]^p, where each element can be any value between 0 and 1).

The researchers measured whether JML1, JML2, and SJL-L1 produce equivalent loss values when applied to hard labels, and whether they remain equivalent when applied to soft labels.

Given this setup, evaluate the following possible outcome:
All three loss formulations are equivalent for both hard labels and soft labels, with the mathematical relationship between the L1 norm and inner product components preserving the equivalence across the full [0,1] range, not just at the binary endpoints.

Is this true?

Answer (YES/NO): NO